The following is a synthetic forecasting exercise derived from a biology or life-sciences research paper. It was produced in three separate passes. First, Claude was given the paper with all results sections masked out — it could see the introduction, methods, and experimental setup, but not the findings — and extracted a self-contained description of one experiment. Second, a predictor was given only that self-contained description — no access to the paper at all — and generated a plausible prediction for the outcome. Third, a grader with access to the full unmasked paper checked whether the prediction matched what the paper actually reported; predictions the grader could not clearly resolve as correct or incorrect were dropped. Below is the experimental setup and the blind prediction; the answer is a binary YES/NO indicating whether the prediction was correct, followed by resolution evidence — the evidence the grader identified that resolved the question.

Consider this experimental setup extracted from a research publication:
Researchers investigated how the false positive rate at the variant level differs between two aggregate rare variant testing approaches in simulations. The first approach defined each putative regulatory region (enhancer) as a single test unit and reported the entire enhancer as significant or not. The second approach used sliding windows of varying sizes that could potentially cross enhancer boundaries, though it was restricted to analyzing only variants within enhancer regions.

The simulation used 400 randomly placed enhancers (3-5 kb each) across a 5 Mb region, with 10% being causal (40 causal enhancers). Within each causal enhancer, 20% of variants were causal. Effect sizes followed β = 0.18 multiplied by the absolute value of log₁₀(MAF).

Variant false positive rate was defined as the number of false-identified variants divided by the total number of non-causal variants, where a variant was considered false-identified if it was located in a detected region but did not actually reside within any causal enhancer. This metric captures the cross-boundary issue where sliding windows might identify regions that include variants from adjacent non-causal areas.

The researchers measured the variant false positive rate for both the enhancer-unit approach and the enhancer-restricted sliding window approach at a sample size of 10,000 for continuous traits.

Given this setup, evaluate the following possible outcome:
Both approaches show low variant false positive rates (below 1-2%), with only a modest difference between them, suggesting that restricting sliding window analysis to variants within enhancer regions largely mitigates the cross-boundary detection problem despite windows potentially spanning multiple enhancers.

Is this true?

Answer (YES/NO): NO